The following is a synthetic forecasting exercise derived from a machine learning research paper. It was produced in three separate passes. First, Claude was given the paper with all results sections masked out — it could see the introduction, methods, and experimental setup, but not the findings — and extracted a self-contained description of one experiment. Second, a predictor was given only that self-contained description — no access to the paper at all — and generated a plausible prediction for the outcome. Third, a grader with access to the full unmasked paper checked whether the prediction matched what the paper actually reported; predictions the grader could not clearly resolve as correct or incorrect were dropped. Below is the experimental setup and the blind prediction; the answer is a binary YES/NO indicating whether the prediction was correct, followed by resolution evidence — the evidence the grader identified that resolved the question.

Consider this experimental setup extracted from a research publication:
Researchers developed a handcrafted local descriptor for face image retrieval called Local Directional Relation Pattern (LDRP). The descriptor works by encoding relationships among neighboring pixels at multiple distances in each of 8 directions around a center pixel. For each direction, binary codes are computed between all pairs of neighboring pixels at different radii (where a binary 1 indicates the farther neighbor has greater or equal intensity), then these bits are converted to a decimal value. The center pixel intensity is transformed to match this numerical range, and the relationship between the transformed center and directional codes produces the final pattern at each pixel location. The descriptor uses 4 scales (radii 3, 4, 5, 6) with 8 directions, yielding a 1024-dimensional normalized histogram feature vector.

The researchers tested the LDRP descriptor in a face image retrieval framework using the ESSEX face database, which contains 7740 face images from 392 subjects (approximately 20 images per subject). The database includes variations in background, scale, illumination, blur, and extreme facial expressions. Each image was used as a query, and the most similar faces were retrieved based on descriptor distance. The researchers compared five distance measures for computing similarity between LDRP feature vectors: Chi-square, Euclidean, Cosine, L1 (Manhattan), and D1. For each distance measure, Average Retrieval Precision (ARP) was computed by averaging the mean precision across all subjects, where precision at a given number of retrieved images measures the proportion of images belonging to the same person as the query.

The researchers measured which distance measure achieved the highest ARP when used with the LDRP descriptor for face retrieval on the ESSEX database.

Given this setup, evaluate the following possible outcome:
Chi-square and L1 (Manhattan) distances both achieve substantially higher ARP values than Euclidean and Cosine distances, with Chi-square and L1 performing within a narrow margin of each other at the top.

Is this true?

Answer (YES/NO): NO